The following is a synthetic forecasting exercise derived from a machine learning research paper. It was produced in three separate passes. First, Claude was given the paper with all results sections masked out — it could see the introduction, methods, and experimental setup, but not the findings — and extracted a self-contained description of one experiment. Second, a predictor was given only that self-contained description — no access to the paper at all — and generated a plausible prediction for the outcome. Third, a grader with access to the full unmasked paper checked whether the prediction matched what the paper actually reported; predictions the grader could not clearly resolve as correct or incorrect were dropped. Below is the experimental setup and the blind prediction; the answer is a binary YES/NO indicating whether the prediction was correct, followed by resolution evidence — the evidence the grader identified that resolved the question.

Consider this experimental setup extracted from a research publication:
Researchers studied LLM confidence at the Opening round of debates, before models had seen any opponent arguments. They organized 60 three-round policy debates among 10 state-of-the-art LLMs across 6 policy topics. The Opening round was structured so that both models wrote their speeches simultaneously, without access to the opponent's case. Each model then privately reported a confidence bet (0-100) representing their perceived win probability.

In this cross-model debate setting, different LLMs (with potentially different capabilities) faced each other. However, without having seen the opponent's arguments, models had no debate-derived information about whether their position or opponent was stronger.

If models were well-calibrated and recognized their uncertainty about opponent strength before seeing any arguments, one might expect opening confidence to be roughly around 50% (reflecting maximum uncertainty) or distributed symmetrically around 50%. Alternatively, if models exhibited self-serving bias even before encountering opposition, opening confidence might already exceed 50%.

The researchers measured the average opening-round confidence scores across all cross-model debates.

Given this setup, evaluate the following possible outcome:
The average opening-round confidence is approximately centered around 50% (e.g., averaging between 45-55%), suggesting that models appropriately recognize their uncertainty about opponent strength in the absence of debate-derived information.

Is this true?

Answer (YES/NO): NO